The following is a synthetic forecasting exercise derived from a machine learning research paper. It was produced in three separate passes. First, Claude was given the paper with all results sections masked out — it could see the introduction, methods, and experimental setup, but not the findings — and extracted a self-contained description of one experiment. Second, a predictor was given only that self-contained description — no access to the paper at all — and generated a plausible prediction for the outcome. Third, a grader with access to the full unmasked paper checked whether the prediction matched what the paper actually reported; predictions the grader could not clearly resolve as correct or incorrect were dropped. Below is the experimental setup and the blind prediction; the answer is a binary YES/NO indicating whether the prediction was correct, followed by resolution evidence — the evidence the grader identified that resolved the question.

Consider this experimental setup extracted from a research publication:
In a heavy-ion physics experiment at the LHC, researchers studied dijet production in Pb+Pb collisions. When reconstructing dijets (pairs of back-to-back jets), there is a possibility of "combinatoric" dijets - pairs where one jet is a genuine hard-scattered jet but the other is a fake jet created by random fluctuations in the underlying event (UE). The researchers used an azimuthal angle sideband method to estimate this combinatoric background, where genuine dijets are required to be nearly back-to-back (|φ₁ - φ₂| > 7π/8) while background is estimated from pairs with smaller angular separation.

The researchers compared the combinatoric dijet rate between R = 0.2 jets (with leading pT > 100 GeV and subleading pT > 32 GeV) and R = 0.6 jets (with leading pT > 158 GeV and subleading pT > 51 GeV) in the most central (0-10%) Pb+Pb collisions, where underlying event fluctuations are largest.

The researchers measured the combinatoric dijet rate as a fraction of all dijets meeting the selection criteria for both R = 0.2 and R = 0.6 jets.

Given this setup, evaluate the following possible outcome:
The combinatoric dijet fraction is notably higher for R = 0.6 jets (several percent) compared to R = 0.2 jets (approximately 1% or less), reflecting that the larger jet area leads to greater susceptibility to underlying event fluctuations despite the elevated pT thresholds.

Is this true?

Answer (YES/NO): NO